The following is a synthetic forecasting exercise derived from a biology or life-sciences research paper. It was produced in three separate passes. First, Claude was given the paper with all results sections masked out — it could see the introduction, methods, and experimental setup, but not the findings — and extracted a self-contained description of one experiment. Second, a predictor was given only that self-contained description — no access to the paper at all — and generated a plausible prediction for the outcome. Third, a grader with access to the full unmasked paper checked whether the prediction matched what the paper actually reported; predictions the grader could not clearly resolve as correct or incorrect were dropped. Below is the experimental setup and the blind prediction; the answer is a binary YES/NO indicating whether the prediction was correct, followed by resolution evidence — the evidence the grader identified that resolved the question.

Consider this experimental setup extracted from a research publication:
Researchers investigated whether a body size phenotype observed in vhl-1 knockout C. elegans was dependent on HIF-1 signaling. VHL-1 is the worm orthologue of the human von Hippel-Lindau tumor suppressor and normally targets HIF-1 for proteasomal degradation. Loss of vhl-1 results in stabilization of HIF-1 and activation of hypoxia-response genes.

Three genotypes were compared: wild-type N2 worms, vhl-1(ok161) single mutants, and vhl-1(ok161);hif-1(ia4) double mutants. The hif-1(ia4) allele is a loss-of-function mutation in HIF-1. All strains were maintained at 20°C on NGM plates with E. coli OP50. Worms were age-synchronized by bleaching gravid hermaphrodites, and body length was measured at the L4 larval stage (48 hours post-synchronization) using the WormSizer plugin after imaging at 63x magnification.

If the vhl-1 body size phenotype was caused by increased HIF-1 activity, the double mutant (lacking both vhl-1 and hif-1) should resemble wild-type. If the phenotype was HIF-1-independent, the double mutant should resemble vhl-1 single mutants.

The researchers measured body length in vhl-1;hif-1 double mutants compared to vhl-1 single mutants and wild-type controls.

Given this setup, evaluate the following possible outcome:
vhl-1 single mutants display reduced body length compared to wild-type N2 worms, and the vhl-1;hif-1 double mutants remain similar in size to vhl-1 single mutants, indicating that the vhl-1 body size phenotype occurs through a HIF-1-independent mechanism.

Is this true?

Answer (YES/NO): NO